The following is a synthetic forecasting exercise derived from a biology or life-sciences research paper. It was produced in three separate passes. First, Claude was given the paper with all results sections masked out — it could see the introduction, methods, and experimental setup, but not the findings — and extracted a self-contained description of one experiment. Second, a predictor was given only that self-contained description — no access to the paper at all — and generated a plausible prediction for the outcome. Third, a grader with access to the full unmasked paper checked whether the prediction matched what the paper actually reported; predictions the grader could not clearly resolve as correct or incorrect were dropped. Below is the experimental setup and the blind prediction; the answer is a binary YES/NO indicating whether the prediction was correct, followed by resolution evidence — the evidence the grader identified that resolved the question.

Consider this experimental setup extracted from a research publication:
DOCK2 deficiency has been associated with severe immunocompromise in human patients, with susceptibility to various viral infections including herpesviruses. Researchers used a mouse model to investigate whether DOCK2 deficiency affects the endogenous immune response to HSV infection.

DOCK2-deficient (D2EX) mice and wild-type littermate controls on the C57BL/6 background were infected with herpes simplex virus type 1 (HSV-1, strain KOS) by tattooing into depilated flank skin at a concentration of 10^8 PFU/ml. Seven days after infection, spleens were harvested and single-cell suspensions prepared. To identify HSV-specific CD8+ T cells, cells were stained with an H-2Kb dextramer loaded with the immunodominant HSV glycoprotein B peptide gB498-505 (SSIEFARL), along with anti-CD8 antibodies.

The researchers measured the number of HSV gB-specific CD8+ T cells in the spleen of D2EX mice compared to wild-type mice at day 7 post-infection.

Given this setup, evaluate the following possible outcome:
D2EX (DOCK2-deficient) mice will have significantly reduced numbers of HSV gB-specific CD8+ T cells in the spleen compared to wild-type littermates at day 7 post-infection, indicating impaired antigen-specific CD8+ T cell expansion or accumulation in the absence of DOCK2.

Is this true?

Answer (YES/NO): YES